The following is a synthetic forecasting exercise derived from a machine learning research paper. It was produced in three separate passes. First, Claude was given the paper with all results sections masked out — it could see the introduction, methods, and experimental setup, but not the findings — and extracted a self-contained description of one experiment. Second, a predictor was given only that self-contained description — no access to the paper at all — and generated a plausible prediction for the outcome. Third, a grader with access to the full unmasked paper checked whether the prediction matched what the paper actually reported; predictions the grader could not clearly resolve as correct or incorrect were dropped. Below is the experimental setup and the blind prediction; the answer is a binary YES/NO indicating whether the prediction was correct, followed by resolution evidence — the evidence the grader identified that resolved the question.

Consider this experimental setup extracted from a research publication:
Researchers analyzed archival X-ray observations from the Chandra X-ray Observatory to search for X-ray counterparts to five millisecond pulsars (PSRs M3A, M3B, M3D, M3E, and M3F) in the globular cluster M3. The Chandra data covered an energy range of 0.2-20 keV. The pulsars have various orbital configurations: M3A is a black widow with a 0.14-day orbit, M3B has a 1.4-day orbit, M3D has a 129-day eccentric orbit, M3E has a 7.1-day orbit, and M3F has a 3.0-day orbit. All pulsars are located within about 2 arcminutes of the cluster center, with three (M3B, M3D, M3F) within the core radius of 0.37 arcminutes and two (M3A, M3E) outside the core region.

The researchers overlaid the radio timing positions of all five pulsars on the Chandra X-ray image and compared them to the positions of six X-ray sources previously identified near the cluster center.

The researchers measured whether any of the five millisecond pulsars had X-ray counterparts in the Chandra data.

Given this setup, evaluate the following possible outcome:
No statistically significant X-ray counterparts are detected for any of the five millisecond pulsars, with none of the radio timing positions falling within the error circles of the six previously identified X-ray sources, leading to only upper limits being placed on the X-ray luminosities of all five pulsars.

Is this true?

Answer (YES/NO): NO